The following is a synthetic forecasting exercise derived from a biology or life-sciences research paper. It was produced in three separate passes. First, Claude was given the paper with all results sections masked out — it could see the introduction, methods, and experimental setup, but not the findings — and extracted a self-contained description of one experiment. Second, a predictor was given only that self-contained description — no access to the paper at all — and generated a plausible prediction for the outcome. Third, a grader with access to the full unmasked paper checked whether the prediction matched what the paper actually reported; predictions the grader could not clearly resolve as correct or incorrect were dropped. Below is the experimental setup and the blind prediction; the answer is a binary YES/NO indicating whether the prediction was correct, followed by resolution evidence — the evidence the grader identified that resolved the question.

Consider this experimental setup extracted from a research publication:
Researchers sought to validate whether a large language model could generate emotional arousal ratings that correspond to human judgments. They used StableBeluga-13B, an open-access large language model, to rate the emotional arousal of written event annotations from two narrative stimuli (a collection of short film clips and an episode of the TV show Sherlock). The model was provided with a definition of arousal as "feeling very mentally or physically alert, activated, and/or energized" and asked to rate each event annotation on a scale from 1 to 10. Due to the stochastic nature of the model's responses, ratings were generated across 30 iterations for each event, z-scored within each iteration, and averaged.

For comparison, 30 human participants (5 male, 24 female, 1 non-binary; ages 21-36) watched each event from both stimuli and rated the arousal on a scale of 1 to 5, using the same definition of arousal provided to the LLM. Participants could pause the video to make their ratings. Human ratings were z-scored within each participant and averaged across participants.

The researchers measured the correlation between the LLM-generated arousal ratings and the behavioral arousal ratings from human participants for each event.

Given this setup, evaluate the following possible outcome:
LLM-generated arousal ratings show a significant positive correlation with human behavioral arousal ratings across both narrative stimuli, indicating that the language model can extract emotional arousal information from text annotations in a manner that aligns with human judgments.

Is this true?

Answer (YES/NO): YES